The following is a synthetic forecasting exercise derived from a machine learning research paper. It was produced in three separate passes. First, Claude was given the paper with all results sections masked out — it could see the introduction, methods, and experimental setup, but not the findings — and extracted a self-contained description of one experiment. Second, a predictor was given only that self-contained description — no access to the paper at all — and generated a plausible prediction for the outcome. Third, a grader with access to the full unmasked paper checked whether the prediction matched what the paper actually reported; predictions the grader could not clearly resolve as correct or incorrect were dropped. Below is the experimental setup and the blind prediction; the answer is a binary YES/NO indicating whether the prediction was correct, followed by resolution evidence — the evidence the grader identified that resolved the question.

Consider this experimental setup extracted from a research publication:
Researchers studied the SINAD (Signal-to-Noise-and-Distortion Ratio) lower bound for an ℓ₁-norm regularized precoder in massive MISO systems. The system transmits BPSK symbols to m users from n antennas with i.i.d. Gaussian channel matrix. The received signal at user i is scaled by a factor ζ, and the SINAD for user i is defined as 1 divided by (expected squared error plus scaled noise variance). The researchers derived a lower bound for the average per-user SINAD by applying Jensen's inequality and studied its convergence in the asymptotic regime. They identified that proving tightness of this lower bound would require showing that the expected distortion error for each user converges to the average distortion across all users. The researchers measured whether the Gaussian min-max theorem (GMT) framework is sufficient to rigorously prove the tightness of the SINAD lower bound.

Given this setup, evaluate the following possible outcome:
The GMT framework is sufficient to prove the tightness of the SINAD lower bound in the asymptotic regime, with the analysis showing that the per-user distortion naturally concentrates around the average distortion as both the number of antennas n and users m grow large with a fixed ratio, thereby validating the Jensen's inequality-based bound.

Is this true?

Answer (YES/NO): NO